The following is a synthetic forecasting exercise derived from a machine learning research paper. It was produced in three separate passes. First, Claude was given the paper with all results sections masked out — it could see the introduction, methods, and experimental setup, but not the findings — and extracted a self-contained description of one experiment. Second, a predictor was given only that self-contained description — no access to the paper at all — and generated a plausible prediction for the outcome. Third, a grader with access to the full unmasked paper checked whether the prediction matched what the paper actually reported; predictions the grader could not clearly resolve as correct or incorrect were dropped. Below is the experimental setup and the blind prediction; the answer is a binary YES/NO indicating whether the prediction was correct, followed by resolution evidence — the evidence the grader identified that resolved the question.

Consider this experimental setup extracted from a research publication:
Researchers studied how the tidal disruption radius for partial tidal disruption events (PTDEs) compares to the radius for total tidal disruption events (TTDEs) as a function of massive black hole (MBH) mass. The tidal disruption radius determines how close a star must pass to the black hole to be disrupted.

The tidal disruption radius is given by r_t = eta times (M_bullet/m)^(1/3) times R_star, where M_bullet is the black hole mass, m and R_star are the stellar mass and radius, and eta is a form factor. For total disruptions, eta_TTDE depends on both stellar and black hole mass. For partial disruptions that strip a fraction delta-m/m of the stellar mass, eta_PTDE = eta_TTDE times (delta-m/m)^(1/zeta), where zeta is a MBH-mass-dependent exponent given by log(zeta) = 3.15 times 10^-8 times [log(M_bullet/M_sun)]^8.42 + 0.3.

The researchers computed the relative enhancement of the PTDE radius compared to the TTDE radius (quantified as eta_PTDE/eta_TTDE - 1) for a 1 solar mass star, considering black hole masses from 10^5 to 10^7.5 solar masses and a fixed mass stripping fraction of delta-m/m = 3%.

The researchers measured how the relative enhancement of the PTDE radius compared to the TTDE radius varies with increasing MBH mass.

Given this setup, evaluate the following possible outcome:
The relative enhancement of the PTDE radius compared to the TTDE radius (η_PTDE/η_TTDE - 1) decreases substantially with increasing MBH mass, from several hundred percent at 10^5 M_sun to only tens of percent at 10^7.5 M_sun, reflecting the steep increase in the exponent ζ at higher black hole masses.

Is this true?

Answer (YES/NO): YES